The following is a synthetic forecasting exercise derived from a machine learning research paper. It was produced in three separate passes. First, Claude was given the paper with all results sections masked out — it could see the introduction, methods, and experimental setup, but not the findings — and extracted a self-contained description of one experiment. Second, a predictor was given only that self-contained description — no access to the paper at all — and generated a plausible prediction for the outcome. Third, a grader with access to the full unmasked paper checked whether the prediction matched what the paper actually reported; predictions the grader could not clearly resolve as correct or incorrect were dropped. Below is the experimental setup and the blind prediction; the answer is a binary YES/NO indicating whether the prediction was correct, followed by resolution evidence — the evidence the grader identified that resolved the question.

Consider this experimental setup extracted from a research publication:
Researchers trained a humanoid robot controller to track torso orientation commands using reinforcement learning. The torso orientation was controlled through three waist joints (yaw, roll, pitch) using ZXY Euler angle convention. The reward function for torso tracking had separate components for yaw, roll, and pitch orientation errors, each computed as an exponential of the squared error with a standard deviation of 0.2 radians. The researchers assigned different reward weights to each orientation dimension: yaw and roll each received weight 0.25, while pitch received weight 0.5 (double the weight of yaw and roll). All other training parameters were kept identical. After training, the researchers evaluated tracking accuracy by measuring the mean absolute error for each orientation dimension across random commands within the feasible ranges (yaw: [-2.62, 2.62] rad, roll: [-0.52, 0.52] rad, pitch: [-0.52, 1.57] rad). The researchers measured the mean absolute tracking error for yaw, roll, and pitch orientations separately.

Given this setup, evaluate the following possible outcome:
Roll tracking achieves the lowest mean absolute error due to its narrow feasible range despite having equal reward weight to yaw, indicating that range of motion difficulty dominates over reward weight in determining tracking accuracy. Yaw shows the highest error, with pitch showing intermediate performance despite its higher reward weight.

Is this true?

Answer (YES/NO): NO